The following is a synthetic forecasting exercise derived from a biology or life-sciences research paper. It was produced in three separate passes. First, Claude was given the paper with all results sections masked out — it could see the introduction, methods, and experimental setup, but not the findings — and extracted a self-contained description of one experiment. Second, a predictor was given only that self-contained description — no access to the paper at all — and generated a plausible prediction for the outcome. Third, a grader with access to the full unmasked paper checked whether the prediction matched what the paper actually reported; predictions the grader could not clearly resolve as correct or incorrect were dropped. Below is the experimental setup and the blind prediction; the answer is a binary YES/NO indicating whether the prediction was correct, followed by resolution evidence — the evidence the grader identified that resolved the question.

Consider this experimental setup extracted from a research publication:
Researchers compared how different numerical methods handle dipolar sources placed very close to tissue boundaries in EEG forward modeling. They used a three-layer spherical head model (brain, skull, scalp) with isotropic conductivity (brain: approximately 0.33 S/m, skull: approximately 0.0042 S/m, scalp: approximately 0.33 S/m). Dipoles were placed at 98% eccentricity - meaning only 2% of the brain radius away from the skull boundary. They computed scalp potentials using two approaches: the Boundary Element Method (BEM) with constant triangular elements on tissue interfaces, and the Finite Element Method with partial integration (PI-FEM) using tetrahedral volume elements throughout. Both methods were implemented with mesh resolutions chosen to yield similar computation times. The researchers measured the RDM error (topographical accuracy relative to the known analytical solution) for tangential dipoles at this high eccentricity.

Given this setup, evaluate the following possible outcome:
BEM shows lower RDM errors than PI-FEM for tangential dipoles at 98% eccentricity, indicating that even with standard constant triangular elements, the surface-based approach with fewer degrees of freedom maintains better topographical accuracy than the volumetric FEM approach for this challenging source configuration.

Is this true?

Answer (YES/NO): NO